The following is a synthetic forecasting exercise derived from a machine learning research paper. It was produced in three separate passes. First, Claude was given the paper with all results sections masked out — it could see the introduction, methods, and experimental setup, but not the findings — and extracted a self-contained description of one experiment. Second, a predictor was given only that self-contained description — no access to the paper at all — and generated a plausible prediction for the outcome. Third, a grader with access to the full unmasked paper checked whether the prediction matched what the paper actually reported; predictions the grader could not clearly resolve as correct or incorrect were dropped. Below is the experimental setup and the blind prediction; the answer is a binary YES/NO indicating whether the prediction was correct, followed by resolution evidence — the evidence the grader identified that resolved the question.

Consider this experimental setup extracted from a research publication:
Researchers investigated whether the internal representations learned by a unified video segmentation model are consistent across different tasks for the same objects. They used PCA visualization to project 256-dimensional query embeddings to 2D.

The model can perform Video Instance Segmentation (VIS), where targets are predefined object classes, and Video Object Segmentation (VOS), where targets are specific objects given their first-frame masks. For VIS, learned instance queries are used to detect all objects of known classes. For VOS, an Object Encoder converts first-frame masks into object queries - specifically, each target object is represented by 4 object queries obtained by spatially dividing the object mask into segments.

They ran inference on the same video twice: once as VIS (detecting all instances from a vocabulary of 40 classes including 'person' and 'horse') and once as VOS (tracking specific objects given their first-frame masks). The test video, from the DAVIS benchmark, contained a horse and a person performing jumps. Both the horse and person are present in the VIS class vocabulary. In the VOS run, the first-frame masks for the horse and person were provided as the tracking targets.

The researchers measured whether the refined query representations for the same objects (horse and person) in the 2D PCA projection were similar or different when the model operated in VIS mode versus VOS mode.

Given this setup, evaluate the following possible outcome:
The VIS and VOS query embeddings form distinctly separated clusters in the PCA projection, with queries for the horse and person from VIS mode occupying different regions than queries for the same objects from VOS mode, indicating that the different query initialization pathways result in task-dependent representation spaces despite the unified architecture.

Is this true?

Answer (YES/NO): NO